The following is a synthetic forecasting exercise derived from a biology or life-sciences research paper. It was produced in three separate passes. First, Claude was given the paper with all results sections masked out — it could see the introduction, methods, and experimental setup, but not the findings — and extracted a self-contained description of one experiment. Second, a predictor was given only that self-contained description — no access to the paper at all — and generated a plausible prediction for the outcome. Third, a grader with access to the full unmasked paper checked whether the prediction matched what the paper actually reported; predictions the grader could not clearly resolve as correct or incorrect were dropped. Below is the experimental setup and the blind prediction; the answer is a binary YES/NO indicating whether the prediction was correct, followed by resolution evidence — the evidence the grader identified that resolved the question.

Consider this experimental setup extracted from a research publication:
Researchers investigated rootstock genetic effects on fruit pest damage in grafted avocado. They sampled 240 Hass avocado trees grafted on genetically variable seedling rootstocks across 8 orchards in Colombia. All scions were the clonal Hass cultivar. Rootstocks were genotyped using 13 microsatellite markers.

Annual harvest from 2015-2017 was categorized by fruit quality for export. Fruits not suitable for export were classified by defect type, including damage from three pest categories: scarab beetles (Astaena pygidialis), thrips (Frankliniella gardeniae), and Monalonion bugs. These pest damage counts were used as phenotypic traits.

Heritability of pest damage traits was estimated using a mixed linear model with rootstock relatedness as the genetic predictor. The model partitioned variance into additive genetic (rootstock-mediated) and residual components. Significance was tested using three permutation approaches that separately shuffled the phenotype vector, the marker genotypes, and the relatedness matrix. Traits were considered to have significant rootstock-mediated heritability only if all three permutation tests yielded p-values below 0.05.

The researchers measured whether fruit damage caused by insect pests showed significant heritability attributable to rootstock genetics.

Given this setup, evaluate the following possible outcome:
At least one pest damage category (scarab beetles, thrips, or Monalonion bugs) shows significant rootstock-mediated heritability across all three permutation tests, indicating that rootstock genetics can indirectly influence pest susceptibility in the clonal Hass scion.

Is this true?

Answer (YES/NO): YES